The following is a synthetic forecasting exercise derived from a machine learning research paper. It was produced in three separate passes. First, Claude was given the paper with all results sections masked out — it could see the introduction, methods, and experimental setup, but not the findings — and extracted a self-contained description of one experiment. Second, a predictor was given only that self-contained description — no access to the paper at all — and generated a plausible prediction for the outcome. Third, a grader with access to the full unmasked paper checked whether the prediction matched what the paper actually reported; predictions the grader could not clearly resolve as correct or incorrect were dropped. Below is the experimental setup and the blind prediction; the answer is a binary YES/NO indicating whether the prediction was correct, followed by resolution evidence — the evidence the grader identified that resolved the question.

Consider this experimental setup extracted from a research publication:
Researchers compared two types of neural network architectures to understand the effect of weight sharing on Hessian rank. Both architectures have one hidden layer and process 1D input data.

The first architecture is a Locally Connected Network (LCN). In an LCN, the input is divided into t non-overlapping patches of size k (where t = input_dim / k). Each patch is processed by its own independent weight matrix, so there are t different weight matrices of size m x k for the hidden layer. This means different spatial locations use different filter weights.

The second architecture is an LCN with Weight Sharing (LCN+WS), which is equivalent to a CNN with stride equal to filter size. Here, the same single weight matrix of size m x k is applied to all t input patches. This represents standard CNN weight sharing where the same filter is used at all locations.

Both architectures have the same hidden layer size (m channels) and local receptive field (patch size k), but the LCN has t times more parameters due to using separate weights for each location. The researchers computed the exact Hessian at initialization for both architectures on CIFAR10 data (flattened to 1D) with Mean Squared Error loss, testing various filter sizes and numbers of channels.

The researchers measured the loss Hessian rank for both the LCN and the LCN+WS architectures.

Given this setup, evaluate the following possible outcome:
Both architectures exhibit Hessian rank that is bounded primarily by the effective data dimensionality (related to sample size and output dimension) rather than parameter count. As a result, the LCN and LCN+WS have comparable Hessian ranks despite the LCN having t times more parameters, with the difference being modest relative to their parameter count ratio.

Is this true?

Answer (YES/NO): NO